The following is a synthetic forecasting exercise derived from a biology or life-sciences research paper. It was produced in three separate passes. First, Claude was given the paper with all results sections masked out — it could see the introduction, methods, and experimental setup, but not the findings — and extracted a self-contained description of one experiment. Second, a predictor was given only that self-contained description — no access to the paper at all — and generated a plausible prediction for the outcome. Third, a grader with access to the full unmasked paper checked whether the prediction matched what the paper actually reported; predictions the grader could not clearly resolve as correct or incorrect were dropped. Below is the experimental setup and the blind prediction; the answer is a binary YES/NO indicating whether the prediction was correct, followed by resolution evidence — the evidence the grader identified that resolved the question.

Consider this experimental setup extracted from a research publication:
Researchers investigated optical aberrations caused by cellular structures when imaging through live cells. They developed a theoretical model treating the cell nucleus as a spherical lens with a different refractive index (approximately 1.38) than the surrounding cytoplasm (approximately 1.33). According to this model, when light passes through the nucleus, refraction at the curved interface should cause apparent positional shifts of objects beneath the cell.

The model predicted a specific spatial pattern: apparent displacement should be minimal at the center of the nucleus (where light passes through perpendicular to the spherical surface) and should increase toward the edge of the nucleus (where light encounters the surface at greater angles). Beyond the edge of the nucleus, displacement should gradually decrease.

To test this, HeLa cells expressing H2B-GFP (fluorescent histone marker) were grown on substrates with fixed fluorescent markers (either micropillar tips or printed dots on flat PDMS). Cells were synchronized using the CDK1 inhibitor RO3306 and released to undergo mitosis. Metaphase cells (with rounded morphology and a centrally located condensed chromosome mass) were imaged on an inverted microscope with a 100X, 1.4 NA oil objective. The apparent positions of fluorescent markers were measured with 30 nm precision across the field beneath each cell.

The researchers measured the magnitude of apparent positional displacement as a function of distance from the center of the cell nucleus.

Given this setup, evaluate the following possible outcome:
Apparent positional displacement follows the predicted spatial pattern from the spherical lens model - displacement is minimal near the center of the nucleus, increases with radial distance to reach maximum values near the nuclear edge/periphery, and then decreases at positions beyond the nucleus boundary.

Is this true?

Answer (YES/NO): YES